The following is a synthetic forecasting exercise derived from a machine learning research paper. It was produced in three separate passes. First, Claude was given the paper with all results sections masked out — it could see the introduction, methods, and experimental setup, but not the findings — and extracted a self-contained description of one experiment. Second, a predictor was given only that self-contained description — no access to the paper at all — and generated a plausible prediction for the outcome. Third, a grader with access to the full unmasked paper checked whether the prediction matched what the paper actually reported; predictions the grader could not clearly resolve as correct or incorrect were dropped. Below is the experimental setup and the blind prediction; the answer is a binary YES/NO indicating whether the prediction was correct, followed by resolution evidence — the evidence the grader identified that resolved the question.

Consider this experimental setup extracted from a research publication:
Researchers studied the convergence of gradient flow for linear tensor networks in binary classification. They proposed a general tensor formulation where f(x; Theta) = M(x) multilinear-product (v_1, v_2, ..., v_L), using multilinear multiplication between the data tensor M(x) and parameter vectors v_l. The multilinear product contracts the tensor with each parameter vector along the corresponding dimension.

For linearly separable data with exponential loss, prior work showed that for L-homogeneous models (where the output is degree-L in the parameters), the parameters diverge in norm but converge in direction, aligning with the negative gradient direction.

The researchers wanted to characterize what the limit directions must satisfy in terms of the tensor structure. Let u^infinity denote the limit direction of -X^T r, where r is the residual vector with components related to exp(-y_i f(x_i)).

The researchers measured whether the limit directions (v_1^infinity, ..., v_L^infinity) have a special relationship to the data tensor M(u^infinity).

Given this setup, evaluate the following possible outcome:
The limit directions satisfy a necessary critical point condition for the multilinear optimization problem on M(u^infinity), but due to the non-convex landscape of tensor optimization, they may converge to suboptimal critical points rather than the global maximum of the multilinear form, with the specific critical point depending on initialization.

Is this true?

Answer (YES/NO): NO